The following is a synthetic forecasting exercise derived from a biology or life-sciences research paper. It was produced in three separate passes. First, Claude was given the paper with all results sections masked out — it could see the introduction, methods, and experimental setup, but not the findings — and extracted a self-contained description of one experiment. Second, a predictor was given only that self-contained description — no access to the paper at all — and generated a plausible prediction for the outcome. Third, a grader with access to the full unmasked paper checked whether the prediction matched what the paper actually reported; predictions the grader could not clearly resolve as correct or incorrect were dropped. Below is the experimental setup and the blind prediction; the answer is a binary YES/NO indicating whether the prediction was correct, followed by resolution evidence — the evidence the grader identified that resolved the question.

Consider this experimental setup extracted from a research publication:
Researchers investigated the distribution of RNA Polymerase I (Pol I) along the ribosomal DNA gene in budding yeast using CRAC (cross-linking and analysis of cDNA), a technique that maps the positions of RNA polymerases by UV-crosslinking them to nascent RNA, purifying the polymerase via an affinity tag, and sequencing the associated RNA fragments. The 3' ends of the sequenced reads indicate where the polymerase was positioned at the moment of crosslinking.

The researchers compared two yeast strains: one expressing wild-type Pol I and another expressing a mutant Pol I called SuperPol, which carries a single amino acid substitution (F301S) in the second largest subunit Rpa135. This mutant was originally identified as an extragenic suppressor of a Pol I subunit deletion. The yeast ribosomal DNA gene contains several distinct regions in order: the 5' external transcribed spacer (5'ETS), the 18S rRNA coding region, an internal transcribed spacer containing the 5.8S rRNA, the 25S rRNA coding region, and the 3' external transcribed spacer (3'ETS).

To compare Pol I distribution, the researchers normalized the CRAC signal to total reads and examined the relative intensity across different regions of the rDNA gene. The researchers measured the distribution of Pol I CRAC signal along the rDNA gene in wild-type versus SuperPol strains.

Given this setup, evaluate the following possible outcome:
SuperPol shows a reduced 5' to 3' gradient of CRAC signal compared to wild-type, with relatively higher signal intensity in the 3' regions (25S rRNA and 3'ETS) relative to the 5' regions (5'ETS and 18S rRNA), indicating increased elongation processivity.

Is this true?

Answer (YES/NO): YES